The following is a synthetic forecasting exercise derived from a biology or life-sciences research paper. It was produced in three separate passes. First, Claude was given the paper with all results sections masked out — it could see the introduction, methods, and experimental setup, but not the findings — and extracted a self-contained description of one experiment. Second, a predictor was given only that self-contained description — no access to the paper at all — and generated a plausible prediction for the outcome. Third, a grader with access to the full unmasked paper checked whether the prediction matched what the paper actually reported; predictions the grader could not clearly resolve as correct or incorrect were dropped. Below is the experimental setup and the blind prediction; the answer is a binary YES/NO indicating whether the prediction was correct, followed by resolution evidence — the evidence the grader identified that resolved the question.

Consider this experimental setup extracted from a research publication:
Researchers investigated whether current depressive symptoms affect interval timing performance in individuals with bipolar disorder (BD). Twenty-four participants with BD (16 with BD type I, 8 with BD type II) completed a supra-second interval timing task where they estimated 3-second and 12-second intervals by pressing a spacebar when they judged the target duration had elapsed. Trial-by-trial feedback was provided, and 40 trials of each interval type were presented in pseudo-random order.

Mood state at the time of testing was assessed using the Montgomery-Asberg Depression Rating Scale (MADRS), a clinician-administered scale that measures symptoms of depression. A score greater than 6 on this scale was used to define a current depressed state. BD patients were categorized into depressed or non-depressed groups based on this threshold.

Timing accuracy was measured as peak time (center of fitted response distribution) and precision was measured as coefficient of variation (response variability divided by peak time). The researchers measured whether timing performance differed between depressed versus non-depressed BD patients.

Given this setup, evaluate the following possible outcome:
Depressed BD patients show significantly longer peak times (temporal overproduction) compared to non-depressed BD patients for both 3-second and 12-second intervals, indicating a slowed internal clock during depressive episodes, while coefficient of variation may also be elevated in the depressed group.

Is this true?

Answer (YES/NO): NO